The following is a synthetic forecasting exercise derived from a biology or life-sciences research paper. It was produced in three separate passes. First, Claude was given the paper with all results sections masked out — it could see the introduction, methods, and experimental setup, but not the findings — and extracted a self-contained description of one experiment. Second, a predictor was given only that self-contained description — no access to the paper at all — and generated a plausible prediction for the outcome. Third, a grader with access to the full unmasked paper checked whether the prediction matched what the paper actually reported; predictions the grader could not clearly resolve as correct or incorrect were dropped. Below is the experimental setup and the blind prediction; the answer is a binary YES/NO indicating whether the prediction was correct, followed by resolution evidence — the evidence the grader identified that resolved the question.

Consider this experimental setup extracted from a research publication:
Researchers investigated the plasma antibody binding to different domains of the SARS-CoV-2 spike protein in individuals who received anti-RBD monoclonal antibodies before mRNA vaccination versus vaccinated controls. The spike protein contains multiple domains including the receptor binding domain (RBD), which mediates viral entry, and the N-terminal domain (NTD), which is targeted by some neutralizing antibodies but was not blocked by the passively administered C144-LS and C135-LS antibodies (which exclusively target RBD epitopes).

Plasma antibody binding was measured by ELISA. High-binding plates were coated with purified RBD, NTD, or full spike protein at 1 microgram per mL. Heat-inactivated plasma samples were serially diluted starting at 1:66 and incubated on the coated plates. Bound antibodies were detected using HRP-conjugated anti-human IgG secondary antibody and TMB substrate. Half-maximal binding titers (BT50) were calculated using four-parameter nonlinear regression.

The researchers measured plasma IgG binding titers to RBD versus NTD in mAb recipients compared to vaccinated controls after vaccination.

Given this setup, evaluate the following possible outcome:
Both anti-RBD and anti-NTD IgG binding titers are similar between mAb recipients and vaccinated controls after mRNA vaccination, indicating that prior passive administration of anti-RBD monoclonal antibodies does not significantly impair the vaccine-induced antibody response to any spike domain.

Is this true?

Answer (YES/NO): NO